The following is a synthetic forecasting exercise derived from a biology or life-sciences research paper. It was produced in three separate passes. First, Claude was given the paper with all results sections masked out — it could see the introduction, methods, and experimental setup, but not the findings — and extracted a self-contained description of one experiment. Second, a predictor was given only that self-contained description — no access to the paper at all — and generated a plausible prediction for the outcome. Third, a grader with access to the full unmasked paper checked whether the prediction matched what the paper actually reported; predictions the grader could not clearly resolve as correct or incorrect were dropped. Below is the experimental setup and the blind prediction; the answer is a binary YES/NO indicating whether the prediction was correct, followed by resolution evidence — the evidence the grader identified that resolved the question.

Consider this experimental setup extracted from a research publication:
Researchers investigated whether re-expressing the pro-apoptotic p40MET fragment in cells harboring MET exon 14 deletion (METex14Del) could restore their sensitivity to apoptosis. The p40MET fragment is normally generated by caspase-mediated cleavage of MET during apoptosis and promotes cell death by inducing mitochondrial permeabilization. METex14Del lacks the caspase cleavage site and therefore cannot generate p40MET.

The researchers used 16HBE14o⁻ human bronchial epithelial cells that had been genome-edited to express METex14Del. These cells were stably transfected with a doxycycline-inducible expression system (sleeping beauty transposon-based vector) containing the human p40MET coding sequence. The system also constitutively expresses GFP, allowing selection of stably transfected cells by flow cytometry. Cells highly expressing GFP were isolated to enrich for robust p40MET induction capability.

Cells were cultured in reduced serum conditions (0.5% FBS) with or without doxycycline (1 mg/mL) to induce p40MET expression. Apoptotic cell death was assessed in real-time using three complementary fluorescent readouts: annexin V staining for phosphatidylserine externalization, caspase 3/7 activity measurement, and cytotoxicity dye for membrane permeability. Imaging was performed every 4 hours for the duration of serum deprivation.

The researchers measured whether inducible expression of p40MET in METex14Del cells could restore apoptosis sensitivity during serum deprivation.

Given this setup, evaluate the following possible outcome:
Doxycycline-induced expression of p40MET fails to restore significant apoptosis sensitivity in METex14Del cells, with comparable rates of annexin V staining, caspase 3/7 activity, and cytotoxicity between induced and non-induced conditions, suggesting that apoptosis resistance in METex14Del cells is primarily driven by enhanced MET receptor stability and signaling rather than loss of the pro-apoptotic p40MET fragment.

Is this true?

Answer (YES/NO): NO